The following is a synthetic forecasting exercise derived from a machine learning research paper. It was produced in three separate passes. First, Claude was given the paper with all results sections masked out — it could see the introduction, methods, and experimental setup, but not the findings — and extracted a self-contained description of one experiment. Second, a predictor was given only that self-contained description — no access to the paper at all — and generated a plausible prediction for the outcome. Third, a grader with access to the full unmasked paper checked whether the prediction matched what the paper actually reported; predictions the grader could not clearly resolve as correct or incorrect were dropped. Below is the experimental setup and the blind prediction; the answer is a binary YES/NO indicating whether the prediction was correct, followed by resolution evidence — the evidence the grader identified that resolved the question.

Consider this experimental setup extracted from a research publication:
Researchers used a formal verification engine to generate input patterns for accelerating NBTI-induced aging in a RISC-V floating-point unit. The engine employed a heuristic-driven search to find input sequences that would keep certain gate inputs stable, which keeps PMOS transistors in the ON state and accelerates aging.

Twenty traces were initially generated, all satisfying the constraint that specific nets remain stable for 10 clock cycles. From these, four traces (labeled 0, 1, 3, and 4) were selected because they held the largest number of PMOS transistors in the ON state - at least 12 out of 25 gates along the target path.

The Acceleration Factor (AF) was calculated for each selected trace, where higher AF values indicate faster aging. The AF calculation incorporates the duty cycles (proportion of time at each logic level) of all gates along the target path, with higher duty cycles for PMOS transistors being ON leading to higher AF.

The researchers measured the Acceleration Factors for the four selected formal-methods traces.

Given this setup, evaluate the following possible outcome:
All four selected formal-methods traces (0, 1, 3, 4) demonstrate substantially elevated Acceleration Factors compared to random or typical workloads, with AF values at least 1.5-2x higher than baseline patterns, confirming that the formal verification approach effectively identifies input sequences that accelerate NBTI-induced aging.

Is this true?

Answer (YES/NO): NO